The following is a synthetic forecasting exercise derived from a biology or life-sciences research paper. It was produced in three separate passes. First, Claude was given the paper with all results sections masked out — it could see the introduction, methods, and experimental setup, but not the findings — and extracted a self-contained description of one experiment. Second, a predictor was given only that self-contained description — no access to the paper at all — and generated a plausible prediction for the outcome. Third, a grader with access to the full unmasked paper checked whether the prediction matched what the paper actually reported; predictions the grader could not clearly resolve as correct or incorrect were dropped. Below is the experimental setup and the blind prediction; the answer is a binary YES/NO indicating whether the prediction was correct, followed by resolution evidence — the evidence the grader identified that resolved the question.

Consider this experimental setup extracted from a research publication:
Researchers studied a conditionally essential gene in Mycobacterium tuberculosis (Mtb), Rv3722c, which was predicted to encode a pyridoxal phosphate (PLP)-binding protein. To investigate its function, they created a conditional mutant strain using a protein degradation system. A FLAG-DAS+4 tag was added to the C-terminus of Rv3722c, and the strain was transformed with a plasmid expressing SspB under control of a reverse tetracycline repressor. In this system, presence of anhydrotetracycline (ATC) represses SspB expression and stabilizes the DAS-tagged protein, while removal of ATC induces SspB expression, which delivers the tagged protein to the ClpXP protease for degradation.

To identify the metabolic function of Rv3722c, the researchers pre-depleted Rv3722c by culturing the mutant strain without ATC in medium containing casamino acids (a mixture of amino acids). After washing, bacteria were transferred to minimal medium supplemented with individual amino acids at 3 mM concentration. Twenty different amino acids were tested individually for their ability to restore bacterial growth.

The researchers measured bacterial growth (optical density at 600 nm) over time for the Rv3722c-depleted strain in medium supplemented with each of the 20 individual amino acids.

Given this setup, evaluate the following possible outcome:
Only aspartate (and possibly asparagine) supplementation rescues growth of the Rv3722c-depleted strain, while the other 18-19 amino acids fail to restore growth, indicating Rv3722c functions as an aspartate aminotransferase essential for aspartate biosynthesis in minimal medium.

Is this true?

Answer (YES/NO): NO